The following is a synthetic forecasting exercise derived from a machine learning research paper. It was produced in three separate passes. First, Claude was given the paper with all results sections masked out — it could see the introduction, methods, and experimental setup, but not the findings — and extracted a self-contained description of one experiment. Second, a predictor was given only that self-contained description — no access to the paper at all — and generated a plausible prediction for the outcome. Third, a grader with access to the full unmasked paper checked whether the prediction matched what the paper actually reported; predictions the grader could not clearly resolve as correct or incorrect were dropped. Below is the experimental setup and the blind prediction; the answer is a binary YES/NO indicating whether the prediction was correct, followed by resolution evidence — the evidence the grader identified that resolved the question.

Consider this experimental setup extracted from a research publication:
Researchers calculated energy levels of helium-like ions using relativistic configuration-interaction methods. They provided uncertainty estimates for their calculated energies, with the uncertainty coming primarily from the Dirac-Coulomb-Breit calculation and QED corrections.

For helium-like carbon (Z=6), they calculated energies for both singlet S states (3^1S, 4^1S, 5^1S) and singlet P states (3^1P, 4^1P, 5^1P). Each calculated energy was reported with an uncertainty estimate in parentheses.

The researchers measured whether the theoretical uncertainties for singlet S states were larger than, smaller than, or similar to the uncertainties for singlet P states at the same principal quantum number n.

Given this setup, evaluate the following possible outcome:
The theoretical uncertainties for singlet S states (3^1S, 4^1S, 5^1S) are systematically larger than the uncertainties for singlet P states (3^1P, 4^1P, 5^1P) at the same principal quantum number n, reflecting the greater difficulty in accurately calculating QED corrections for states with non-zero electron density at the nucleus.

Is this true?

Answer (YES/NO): YES